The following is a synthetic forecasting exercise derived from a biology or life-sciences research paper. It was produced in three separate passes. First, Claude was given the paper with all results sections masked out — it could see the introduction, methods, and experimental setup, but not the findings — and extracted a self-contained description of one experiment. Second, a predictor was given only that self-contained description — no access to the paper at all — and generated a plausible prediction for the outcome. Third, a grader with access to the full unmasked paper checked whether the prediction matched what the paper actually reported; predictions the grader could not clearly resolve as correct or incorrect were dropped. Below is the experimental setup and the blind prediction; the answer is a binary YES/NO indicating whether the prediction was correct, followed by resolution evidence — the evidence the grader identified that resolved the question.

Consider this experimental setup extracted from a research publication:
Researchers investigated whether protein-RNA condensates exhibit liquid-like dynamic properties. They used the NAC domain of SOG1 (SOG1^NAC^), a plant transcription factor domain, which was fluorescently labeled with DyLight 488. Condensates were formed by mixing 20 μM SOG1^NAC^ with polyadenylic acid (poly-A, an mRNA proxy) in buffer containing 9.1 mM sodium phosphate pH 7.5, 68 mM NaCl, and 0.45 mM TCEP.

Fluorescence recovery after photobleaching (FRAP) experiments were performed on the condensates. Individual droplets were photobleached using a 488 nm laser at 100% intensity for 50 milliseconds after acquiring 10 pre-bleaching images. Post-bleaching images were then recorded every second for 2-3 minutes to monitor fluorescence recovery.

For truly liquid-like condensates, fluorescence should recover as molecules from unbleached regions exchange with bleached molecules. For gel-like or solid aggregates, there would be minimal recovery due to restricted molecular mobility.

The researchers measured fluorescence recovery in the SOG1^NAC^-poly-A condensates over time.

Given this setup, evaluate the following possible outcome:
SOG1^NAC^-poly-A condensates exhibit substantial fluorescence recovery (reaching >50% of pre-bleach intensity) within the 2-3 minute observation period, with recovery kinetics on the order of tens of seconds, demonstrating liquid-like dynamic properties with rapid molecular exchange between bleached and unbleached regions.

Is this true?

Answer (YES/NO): NO